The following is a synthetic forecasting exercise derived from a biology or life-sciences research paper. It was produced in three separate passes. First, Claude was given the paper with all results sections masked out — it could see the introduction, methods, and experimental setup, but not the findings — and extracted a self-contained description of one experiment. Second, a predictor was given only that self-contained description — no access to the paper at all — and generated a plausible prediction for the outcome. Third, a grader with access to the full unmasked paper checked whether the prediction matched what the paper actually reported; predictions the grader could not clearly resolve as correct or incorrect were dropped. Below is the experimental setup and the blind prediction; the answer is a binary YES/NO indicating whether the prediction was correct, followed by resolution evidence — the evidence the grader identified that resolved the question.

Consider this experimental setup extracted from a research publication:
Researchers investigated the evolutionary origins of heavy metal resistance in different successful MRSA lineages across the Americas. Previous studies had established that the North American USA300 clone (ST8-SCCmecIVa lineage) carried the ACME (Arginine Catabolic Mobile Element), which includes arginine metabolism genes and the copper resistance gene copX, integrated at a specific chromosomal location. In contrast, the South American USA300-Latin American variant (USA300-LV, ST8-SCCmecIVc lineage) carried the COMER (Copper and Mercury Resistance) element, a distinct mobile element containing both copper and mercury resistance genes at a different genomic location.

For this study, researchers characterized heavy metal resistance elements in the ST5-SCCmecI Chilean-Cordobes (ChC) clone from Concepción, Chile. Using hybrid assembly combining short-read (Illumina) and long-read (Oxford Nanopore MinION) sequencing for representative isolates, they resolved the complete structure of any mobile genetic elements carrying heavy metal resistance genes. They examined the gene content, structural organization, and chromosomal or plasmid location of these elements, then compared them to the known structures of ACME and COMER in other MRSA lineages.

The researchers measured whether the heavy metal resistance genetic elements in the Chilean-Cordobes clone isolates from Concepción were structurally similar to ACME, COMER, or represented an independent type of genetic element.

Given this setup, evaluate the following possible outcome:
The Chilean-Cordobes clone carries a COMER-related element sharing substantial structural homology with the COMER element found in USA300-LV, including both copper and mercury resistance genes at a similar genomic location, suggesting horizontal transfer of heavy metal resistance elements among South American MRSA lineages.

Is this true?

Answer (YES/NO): NO